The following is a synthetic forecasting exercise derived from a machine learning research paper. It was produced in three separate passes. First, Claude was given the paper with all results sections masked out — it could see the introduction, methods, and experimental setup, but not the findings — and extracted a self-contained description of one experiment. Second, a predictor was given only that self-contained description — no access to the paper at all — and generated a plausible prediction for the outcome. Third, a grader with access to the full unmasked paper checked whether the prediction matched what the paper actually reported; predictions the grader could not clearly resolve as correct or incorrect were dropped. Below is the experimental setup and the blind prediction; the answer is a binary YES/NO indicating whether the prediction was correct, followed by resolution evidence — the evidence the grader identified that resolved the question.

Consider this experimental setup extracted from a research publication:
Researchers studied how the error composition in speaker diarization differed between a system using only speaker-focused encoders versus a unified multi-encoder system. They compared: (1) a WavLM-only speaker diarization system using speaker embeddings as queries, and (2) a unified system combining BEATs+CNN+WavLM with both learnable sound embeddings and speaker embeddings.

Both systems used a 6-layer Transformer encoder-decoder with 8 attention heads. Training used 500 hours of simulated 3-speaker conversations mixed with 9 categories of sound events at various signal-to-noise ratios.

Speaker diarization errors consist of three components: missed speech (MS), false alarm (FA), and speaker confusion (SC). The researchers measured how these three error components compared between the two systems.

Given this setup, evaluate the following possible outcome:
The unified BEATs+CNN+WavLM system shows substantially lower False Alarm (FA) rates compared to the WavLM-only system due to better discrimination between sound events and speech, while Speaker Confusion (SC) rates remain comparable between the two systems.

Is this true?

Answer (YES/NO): NO